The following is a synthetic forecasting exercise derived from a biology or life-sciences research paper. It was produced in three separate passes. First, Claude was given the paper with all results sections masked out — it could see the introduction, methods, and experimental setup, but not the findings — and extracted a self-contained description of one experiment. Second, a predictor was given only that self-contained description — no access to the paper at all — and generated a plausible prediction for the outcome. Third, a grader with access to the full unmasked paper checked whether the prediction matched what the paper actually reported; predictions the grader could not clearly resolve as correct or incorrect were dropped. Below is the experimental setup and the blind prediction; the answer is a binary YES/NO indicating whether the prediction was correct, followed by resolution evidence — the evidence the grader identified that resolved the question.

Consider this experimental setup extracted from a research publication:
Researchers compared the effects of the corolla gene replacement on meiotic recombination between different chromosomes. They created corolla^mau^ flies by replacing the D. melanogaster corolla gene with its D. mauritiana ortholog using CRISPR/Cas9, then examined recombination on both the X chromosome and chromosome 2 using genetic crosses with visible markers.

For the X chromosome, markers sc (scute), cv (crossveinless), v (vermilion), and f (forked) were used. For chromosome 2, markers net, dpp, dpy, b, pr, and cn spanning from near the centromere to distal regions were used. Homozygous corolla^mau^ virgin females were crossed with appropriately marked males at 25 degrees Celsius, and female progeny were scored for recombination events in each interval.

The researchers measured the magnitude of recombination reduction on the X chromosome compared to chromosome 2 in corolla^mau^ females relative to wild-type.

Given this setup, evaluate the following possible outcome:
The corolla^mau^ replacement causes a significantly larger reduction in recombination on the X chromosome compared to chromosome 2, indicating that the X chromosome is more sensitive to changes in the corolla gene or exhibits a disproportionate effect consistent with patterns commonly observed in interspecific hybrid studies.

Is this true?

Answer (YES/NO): YES